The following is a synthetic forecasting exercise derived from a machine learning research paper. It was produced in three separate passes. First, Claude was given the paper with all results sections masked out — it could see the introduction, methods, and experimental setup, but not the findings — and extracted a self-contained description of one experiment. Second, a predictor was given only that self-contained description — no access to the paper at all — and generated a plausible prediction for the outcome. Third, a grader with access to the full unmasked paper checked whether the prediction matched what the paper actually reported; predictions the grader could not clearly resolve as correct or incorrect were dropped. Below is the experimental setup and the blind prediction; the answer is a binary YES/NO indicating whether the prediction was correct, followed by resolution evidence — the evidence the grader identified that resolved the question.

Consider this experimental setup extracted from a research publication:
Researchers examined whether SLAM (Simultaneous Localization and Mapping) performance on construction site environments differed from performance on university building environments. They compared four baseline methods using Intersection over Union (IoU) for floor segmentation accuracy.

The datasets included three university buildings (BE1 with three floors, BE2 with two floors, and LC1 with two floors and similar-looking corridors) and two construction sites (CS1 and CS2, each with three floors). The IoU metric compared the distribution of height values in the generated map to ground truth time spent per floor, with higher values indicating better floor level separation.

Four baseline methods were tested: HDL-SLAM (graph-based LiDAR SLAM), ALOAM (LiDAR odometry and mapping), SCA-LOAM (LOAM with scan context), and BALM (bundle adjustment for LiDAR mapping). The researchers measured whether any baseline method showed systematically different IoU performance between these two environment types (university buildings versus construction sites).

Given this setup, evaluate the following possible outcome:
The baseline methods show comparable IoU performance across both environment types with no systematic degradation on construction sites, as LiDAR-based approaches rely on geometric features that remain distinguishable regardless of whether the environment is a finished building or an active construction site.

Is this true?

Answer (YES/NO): NO